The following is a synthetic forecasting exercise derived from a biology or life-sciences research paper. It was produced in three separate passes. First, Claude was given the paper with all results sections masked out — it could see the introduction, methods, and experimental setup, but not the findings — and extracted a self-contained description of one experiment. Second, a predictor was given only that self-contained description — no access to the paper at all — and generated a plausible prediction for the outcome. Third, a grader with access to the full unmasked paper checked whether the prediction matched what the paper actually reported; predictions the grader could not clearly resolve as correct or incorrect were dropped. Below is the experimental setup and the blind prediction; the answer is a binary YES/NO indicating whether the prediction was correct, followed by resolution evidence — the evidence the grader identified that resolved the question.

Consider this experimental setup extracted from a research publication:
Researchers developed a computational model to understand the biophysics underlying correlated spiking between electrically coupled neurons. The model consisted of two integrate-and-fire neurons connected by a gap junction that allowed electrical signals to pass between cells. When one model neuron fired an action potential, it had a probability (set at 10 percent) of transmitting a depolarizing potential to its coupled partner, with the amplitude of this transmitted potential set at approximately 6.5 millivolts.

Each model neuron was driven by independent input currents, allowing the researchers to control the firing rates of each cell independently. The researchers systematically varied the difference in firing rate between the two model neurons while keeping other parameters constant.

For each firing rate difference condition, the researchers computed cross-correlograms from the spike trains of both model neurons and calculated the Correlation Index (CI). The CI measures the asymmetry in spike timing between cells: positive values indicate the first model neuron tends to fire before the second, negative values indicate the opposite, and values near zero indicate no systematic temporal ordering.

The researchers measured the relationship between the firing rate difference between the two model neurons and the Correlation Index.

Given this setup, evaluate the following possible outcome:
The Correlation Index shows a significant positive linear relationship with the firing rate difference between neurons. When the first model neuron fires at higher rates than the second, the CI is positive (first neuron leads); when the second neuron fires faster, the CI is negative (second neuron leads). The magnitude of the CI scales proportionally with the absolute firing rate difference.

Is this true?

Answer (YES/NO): YES